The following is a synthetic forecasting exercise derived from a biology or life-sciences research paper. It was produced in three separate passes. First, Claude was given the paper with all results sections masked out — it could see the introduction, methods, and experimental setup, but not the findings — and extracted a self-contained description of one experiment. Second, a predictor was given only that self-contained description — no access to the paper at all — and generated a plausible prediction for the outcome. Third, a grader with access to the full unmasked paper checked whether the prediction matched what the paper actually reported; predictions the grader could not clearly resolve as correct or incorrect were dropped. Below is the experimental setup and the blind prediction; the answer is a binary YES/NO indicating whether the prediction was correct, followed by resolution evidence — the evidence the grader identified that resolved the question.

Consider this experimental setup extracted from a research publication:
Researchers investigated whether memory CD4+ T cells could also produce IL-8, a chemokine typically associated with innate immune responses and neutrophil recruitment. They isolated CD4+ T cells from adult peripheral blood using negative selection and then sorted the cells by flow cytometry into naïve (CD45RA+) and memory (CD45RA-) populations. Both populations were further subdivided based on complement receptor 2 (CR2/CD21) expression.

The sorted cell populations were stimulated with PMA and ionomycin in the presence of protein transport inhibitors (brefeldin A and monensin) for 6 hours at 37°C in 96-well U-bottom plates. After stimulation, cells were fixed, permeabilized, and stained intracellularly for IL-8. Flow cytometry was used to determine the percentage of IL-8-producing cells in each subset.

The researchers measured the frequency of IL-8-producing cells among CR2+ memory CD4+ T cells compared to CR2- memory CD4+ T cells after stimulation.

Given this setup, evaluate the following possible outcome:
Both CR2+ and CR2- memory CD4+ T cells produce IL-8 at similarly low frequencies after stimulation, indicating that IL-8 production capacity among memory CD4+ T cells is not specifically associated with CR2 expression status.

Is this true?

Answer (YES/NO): NO